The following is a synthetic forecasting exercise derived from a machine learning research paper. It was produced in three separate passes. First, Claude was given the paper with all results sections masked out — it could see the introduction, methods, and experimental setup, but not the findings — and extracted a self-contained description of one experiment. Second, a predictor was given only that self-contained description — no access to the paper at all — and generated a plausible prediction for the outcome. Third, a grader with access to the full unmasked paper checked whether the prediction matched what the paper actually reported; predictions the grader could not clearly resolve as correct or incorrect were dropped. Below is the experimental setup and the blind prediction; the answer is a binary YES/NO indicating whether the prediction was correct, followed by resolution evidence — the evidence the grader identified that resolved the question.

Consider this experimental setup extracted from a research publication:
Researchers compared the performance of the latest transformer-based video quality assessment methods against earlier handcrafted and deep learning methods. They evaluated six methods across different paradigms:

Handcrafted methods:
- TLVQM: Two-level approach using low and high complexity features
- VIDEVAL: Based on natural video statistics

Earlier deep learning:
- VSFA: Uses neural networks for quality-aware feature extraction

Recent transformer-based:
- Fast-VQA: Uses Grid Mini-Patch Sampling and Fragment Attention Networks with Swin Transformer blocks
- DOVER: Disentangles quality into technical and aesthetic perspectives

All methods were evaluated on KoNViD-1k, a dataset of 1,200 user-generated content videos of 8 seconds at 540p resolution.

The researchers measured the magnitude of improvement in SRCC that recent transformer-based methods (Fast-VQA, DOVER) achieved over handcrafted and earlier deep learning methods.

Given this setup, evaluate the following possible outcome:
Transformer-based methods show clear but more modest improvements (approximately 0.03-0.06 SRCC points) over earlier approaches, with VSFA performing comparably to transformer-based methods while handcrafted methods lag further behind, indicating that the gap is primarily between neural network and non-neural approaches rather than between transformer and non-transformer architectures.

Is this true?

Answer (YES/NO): NO